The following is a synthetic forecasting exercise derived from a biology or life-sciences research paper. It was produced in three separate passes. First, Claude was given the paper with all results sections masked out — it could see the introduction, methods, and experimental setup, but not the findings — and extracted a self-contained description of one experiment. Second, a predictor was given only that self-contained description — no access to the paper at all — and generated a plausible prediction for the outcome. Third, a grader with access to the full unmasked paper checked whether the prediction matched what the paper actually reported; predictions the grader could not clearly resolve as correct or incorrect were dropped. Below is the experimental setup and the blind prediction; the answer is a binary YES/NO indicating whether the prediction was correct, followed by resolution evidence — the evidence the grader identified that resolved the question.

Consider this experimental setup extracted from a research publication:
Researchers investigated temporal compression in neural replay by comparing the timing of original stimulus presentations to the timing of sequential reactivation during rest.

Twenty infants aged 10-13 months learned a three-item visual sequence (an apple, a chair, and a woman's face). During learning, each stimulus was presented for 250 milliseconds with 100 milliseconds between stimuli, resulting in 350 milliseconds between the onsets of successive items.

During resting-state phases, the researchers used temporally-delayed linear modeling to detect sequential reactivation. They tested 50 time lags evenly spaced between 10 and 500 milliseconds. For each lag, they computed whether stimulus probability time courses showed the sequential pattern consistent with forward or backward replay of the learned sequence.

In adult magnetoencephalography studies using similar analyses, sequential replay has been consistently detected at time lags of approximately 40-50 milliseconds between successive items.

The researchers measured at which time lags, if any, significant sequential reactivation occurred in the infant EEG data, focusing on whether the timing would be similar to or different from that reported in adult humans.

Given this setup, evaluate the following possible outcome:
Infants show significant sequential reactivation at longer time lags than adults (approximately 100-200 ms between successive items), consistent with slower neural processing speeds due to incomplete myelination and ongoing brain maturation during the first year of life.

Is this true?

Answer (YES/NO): NO